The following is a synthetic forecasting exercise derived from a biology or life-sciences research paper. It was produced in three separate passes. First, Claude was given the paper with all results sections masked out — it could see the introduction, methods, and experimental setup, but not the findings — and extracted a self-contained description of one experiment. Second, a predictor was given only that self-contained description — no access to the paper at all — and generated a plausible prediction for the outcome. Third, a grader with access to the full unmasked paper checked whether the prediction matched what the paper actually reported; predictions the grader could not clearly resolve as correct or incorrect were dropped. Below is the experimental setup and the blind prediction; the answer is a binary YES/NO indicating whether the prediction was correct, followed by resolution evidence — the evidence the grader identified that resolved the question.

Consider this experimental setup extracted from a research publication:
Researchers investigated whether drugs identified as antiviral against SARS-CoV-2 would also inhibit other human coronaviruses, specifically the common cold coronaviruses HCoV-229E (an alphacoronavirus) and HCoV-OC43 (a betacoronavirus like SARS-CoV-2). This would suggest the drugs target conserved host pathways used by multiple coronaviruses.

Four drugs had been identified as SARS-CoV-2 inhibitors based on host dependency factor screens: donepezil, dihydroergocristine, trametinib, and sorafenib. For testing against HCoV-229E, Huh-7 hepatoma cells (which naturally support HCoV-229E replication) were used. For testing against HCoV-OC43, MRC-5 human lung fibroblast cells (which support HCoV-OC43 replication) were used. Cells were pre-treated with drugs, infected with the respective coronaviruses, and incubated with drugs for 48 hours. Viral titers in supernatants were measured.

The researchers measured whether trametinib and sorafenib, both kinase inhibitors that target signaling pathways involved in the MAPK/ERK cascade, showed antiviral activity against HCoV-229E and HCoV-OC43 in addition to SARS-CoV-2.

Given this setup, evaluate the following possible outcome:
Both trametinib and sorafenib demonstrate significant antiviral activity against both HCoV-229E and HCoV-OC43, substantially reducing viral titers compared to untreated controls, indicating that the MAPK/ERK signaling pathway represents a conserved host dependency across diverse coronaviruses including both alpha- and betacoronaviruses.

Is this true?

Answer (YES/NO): NO